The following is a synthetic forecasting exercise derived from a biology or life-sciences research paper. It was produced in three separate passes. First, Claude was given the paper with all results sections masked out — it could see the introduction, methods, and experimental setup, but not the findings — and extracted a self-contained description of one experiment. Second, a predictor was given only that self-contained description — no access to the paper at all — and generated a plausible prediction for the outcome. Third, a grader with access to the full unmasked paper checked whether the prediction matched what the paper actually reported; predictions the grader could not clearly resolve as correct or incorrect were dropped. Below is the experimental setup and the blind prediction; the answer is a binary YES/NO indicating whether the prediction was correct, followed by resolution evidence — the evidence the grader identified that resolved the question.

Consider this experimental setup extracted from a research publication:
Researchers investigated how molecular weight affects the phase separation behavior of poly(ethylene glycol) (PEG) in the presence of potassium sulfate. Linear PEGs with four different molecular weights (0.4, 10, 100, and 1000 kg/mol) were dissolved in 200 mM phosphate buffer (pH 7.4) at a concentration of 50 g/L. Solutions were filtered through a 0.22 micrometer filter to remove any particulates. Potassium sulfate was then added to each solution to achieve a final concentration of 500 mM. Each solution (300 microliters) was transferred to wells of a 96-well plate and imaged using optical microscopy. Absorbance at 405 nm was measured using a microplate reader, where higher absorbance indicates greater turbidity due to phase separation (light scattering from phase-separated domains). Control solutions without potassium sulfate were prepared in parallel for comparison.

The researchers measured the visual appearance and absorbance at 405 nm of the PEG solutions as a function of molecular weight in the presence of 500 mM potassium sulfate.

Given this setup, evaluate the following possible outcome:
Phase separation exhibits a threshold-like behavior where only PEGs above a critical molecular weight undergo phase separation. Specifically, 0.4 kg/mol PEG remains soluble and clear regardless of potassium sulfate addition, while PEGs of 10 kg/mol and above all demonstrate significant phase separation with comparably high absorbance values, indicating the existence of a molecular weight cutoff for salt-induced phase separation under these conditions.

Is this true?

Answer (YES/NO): NO